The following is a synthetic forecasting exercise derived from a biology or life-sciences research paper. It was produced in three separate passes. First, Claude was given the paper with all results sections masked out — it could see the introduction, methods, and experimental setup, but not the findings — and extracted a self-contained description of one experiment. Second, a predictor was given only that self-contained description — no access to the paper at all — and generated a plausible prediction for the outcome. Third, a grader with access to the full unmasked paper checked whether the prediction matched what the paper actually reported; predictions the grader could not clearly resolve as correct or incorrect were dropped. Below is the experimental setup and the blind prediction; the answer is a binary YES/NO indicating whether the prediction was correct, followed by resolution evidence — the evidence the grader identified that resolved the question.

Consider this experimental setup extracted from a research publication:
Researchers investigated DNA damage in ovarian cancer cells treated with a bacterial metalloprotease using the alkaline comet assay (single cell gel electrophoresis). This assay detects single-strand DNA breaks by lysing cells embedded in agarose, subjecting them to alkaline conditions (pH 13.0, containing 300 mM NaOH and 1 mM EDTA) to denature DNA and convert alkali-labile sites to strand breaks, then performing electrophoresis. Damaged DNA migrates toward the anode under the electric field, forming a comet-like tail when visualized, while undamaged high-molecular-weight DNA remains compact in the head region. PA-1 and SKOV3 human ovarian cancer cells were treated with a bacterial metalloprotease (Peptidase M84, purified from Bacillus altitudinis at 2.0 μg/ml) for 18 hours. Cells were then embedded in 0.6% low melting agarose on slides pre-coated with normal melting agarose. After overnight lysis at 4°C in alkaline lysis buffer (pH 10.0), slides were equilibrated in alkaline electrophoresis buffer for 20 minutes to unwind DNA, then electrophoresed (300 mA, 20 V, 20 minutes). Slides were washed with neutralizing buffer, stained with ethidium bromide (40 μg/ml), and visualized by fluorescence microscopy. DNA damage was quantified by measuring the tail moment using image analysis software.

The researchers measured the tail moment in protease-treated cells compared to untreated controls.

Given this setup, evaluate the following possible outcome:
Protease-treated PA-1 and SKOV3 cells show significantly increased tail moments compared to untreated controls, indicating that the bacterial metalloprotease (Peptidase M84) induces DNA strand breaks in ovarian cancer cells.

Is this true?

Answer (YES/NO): YES